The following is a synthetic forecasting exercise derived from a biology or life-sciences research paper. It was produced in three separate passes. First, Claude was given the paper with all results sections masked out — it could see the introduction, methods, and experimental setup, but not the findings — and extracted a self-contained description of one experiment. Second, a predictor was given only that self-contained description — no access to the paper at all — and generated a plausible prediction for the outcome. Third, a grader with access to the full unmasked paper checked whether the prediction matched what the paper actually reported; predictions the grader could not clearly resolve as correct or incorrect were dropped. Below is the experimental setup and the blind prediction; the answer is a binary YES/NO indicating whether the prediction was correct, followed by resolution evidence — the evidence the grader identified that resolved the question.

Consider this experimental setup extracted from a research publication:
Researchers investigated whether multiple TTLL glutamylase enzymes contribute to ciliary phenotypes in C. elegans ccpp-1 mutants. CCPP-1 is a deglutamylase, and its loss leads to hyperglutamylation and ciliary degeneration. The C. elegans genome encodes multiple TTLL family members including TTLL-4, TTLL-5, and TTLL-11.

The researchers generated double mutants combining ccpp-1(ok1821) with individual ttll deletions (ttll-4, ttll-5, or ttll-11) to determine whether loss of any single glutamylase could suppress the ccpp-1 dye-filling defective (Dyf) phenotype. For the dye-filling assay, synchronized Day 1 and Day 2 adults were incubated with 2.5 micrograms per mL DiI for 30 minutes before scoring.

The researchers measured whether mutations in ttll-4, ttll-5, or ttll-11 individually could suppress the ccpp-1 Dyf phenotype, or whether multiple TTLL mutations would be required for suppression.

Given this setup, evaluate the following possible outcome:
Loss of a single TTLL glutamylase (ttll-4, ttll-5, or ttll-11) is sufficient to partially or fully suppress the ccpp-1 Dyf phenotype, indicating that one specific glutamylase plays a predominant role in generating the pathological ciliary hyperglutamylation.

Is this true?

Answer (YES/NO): NO